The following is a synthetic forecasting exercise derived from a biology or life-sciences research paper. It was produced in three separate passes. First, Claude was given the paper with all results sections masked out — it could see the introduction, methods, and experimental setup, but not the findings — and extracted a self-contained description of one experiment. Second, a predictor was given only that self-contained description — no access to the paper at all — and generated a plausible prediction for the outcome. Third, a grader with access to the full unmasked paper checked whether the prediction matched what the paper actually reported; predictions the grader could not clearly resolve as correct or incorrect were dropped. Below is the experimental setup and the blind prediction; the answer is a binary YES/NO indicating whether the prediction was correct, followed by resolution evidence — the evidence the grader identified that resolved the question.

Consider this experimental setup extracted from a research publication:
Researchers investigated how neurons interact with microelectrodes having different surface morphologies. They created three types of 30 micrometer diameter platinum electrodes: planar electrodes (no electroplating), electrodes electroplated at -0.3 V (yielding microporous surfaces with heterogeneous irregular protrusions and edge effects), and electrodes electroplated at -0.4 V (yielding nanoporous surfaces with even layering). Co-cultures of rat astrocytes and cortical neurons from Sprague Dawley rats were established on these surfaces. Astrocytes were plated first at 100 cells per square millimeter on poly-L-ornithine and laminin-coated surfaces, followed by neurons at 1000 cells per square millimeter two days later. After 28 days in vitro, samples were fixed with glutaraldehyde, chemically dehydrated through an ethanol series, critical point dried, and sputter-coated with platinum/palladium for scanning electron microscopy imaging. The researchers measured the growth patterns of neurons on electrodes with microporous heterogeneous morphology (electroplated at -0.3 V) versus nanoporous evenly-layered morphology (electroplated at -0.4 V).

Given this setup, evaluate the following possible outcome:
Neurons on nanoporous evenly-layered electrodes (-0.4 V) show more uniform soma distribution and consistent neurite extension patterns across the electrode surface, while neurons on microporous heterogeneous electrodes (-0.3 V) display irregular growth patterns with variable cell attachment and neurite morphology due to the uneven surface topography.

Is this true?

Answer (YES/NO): NO